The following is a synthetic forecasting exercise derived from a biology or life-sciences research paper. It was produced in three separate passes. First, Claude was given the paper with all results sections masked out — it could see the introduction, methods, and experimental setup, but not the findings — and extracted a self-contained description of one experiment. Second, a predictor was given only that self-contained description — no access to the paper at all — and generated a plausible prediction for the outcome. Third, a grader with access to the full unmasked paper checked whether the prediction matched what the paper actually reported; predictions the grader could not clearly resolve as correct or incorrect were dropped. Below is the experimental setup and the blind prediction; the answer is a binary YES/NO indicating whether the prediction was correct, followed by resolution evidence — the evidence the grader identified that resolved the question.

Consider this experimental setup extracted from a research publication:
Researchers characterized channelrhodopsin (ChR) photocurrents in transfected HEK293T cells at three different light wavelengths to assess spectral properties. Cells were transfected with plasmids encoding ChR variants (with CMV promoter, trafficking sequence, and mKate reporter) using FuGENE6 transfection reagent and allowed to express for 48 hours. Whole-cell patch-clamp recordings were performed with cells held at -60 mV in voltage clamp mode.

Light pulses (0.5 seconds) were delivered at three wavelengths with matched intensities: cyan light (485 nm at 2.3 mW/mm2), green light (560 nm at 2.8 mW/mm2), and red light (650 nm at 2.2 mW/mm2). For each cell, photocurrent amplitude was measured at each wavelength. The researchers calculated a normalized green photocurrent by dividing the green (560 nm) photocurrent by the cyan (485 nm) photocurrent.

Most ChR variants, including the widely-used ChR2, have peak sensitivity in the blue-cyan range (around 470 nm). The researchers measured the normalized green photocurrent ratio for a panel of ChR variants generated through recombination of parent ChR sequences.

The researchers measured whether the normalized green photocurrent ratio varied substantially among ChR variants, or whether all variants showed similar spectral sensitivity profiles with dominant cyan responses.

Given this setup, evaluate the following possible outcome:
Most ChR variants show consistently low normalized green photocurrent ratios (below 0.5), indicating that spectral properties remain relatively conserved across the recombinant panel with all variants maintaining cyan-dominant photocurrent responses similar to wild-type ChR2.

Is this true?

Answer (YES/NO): NO